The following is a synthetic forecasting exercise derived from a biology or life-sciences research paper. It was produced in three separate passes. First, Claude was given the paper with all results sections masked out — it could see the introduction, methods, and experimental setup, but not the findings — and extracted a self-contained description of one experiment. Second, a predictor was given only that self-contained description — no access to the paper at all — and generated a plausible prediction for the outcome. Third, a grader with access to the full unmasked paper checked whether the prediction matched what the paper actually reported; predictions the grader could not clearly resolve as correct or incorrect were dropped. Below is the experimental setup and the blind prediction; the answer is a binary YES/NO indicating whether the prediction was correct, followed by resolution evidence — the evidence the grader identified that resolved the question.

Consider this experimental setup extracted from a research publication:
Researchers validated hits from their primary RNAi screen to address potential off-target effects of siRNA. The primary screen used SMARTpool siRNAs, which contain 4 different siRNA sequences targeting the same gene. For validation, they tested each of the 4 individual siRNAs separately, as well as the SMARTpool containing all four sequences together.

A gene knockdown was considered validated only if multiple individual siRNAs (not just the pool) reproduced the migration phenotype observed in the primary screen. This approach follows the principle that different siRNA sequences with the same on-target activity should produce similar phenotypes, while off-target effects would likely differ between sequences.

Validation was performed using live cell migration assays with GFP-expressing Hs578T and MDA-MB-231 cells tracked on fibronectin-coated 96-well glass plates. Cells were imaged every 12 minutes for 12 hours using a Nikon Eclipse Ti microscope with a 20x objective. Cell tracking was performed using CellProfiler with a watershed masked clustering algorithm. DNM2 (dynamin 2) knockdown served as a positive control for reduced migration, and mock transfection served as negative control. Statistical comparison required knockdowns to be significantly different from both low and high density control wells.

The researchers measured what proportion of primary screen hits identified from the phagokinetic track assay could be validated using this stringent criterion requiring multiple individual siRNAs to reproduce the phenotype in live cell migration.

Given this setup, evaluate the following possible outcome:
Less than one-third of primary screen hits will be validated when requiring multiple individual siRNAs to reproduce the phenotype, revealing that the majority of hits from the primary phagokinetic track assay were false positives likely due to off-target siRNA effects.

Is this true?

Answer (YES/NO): NO